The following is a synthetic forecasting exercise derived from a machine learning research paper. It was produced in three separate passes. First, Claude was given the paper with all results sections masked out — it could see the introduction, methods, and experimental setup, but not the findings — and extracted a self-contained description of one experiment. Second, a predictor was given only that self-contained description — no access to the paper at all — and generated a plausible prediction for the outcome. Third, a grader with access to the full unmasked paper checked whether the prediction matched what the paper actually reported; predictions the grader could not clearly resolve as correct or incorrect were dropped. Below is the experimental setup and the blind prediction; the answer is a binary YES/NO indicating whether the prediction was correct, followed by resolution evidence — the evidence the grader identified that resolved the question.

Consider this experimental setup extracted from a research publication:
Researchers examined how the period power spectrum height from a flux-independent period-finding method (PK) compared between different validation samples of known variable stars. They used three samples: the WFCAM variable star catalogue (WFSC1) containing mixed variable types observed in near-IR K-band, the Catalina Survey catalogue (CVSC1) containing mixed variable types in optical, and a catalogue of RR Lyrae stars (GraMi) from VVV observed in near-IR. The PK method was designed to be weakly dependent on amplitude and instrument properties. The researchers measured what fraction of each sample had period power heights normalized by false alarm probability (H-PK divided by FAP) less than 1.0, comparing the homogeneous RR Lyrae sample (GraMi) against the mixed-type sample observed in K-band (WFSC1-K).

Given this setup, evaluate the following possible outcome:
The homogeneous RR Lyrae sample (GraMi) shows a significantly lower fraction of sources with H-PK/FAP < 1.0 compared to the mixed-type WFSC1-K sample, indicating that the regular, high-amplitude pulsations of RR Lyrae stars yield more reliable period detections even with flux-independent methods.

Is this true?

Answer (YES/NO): YES